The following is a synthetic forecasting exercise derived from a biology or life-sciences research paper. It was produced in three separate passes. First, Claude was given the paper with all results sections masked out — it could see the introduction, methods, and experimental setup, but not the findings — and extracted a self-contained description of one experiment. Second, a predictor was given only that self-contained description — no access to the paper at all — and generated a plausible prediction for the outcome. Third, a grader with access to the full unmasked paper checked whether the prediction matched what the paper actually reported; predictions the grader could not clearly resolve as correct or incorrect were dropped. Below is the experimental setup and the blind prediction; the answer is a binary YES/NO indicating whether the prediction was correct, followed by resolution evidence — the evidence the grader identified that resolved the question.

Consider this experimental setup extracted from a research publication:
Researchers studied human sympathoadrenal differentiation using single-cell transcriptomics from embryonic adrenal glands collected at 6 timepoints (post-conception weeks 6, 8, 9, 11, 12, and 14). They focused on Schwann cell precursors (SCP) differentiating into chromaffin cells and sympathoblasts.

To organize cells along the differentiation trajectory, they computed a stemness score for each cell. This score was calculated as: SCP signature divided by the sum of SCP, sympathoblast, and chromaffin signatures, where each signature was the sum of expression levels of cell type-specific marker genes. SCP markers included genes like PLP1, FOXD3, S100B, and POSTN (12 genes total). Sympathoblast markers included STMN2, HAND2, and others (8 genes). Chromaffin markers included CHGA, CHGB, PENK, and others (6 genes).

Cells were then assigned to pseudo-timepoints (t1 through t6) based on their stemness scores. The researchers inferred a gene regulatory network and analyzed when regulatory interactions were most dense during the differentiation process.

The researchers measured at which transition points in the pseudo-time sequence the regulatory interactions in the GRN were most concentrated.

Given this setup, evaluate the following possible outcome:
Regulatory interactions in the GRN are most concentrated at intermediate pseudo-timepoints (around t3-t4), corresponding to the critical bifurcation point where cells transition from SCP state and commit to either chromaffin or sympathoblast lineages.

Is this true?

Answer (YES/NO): NO